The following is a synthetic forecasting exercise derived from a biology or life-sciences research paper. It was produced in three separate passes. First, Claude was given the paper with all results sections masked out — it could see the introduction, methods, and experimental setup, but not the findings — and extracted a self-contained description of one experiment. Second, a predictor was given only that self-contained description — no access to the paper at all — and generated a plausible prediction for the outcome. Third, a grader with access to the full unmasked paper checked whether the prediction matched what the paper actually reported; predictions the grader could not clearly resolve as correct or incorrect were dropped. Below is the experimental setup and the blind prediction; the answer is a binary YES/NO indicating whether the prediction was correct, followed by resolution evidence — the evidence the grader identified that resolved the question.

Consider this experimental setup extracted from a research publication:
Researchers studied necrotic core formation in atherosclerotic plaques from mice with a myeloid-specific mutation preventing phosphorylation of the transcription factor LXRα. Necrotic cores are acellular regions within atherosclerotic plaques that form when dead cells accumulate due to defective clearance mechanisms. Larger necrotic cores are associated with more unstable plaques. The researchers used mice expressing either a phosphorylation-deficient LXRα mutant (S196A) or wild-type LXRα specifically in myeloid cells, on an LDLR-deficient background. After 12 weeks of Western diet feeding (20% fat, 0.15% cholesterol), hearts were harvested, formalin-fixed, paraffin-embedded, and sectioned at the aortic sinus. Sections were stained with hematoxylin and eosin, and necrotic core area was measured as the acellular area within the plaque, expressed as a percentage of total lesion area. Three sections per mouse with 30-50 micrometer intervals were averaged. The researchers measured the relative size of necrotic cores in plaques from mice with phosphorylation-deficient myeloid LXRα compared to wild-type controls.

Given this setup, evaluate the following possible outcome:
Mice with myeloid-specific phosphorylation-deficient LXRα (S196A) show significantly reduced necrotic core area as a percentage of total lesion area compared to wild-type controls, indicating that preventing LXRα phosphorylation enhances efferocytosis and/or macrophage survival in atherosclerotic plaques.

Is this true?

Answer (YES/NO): YES